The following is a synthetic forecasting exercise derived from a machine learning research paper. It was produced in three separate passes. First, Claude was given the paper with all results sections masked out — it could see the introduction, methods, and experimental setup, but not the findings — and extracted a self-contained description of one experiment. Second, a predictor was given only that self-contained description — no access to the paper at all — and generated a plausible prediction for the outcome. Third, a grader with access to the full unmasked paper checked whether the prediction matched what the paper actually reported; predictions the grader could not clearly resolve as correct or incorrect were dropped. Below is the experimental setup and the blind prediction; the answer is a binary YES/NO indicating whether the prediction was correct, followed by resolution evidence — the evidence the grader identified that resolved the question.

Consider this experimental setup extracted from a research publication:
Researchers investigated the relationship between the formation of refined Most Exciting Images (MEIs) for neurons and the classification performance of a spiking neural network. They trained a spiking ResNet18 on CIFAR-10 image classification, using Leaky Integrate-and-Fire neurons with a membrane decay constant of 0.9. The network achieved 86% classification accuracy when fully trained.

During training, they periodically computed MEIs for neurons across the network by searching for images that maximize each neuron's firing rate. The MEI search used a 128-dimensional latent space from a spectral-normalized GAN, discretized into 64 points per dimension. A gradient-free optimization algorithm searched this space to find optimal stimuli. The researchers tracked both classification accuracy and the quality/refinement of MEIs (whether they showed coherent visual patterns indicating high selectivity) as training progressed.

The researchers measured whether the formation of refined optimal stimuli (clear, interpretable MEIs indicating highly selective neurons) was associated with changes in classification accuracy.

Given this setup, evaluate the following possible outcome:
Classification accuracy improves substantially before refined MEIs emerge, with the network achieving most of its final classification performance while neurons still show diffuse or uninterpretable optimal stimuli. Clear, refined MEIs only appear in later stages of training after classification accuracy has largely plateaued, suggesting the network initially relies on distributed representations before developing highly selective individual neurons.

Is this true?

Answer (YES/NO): NO